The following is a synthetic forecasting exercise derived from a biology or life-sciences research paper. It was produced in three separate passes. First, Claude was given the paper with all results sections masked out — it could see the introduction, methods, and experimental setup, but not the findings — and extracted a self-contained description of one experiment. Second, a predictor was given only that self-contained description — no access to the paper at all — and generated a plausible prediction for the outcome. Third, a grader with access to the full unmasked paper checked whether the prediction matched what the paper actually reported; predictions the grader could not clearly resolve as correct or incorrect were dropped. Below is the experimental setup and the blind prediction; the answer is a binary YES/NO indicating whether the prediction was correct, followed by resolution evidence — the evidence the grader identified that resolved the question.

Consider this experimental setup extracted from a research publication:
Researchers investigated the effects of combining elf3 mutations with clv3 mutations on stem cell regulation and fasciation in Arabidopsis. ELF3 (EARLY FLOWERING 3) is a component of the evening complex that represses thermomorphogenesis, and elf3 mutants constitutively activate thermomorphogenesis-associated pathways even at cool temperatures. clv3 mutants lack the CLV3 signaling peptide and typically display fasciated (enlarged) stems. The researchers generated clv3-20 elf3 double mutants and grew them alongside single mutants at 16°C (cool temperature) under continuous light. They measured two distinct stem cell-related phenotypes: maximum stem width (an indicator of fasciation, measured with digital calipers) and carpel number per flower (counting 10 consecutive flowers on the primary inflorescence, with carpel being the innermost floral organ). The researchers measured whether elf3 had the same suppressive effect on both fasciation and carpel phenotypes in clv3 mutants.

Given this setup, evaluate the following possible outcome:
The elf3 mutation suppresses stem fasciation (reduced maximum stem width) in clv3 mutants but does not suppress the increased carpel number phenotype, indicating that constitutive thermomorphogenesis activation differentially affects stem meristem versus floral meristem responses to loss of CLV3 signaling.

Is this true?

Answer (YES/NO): YES